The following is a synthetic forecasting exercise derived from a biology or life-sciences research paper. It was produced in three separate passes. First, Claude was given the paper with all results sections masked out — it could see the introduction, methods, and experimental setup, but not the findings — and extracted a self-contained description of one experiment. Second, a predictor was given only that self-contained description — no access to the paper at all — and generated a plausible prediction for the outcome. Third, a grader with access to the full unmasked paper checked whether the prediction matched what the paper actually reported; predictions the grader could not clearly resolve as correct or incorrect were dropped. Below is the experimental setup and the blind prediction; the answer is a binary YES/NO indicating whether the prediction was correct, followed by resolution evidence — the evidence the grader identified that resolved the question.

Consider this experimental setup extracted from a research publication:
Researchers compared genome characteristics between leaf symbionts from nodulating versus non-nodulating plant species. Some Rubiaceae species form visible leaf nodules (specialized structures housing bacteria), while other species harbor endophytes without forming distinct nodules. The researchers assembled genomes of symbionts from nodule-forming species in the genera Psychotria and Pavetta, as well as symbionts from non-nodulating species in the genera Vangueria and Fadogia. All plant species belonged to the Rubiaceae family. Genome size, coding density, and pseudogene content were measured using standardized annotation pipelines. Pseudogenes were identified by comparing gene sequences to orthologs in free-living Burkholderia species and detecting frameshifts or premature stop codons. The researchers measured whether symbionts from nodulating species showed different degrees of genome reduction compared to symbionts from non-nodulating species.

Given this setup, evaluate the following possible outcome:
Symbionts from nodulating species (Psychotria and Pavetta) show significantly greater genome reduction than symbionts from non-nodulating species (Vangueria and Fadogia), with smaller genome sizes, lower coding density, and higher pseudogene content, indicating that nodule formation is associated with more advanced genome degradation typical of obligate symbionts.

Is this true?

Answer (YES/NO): NO